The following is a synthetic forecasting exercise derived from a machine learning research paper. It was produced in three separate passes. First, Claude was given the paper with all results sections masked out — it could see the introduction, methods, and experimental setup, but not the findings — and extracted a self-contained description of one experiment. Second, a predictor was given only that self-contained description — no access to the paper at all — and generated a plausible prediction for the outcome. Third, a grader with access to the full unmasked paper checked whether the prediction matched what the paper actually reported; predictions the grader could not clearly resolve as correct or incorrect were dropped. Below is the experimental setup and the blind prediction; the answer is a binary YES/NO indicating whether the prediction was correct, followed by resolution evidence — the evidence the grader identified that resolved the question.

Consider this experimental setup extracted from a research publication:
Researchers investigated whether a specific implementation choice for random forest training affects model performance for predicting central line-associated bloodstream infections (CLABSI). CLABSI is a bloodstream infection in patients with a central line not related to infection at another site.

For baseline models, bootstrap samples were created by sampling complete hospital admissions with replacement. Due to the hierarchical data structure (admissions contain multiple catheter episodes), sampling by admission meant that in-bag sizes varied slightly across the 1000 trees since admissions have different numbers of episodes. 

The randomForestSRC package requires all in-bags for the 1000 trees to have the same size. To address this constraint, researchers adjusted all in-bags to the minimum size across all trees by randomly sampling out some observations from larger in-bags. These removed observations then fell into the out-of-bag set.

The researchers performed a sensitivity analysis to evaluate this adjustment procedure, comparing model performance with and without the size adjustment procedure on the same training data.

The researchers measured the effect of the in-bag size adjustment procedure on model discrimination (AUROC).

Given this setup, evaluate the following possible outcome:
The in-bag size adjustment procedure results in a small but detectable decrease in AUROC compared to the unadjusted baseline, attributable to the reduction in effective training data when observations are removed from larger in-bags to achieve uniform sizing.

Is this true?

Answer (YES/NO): NO